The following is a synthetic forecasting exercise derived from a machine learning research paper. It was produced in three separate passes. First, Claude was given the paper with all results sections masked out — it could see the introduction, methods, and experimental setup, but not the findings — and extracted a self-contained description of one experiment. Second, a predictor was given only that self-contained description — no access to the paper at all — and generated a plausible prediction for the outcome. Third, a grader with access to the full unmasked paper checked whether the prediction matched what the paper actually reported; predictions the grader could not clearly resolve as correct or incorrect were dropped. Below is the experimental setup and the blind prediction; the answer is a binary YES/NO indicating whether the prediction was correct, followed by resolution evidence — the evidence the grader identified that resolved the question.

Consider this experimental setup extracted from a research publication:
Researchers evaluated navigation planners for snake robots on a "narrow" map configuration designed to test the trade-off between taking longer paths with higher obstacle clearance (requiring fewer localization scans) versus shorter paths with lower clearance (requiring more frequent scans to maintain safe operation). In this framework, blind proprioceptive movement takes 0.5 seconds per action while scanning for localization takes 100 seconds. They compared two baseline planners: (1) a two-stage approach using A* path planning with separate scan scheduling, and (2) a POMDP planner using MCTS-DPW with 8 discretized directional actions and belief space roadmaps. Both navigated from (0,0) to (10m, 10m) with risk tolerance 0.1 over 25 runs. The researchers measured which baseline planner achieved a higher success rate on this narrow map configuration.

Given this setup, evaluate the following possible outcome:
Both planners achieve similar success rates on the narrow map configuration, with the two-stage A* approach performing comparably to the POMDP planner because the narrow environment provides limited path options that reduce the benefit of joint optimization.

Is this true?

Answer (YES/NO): NO